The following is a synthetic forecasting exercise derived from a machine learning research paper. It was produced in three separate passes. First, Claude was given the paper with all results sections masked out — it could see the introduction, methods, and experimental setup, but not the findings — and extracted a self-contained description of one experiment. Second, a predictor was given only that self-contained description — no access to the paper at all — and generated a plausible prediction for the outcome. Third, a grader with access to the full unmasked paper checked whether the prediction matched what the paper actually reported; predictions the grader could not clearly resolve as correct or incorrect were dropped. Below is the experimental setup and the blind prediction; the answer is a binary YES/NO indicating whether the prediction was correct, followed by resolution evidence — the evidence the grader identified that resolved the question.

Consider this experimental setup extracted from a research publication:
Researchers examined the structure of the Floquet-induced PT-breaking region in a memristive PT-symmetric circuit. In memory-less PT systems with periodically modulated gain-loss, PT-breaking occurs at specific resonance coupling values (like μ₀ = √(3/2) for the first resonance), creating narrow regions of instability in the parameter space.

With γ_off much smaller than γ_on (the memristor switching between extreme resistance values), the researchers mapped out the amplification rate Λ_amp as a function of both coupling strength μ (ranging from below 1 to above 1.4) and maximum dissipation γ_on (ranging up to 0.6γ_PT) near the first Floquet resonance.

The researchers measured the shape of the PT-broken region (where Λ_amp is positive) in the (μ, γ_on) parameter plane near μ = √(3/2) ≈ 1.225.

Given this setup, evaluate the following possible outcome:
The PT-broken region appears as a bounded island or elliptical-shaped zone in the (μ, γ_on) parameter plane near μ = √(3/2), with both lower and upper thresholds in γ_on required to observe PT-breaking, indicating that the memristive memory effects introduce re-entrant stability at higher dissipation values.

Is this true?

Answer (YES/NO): NO